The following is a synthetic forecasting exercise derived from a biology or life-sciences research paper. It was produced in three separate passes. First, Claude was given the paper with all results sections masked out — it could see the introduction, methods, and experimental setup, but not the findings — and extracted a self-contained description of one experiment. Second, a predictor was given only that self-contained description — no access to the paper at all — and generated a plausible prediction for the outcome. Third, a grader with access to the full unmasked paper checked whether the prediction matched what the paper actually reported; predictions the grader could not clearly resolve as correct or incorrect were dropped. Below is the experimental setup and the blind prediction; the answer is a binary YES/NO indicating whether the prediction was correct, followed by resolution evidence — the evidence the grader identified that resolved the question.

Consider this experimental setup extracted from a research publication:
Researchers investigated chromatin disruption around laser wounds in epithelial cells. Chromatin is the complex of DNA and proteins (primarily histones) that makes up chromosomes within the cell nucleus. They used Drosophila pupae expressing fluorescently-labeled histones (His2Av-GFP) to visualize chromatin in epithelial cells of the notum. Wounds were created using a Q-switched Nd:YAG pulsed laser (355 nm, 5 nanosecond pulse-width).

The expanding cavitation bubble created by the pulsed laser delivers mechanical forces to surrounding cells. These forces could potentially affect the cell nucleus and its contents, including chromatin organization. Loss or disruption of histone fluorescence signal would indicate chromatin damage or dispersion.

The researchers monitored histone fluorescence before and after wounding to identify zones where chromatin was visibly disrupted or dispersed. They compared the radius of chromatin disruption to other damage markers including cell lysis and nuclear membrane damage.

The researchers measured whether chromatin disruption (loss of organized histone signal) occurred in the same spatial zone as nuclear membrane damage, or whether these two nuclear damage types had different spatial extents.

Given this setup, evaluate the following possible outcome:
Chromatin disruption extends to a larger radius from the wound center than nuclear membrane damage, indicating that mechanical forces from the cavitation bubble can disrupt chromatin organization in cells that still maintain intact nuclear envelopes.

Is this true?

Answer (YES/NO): NO